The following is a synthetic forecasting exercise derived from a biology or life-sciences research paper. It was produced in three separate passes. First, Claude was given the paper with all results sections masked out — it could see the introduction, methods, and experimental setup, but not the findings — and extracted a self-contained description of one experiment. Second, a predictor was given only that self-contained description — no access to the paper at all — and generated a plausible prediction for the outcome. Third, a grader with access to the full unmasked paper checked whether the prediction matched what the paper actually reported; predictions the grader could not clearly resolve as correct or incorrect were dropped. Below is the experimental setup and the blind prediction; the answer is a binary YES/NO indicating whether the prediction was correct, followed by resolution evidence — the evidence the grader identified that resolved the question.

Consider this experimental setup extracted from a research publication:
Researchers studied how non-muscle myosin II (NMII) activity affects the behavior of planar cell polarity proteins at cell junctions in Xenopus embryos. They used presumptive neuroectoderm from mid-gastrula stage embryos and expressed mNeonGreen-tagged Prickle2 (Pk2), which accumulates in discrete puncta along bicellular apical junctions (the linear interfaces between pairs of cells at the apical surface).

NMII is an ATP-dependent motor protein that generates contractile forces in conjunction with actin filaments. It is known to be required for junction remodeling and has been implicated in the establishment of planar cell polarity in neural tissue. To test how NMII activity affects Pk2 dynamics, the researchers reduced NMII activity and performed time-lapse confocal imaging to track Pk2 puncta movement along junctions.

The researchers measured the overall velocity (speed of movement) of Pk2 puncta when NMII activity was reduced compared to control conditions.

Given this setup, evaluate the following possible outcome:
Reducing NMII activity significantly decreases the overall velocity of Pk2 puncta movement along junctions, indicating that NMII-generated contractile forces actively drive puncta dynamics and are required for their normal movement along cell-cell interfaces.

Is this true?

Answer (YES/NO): NO